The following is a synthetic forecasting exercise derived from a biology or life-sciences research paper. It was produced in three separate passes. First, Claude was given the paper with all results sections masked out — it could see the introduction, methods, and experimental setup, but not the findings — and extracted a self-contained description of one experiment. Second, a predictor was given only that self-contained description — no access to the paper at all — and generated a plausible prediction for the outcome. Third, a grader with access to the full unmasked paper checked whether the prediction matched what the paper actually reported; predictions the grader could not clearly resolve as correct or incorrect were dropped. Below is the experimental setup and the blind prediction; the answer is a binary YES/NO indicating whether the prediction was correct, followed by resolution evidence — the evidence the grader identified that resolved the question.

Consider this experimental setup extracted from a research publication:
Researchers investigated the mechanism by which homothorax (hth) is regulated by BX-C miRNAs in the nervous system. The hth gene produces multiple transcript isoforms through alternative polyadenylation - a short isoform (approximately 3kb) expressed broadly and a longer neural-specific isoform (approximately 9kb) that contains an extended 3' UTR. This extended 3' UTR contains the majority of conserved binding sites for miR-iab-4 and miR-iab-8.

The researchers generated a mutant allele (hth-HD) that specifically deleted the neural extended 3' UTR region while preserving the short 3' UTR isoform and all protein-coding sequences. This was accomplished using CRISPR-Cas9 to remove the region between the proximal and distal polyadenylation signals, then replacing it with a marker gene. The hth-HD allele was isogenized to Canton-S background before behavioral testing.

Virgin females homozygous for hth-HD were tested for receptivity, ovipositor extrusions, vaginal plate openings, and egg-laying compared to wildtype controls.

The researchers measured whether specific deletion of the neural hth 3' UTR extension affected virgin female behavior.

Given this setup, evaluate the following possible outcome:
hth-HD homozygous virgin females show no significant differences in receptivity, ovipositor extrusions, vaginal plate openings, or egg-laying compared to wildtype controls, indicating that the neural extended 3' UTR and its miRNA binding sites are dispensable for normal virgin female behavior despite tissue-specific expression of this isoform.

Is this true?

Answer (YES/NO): NO